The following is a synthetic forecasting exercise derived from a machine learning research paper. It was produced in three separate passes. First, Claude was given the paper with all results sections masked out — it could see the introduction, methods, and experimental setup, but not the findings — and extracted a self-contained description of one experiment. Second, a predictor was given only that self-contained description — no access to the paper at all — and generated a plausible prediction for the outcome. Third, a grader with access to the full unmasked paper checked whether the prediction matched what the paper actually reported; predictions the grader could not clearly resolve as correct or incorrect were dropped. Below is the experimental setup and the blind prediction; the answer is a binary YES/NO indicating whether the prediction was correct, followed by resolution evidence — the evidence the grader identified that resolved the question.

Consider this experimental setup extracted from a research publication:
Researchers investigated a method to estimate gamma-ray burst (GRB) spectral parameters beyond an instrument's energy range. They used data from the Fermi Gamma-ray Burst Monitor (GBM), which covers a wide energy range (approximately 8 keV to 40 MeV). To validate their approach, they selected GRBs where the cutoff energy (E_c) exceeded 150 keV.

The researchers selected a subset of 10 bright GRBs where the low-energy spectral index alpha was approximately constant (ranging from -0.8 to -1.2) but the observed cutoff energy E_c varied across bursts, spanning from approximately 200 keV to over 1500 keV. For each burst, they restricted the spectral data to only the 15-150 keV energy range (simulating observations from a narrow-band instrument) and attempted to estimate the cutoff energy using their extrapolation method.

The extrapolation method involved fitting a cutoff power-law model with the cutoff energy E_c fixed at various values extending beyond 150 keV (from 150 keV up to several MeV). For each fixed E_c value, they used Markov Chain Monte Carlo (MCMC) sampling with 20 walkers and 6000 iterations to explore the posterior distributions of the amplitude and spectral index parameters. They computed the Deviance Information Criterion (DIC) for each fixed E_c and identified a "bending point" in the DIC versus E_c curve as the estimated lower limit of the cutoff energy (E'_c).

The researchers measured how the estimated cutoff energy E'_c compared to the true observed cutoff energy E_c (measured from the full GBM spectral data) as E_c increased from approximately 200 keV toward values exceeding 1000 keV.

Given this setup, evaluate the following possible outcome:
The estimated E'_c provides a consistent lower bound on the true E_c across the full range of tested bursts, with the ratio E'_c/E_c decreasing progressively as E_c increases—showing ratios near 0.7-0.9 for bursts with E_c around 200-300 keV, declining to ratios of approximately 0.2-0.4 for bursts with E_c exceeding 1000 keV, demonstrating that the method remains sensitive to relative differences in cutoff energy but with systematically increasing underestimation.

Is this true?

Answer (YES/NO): NO